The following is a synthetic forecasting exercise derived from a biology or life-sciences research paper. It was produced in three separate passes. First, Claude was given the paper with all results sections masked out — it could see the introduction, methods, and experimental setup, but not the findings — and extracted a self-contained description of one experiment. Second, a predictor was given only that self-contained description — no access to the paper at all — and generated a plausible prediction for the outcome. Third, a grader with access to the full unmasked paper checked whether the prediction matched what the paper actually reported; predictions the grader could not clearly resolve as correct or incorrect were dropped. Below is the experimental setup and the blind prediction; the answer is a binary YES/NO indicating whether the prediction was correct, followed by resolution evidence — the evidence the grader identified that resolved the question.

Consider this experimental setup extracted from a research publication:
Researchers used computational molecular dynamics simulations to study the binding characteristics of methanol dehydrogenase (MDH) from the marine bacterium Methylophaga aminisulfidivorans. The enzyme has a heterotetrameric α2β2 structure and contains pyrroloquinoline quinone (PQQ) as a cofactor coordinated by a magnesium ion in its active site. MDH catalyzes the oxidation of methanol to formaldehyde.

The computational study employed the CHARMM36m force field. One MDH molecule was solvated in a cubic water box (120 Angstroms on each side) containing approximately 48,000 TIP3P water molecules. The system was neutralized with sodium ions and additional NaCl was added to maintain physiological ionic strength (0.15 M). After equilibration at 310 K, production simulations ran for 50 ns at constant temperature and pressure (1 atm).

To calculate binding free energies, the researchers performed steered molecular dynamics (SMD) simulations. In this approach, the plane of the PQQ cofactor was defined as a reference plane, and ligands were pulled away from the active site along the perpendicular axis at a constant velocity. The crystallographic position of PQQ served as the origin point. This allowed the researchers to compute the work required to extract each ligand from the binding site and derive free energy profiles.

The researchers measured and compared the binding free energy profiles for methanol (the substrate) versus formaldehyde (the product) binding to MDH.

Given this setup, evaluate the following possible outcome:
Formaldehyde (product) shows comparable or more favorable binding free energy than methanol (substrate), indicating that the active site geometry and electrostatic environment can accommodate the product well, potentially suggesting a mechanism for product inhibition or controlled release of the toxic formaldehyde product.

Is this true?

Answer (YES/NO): NO